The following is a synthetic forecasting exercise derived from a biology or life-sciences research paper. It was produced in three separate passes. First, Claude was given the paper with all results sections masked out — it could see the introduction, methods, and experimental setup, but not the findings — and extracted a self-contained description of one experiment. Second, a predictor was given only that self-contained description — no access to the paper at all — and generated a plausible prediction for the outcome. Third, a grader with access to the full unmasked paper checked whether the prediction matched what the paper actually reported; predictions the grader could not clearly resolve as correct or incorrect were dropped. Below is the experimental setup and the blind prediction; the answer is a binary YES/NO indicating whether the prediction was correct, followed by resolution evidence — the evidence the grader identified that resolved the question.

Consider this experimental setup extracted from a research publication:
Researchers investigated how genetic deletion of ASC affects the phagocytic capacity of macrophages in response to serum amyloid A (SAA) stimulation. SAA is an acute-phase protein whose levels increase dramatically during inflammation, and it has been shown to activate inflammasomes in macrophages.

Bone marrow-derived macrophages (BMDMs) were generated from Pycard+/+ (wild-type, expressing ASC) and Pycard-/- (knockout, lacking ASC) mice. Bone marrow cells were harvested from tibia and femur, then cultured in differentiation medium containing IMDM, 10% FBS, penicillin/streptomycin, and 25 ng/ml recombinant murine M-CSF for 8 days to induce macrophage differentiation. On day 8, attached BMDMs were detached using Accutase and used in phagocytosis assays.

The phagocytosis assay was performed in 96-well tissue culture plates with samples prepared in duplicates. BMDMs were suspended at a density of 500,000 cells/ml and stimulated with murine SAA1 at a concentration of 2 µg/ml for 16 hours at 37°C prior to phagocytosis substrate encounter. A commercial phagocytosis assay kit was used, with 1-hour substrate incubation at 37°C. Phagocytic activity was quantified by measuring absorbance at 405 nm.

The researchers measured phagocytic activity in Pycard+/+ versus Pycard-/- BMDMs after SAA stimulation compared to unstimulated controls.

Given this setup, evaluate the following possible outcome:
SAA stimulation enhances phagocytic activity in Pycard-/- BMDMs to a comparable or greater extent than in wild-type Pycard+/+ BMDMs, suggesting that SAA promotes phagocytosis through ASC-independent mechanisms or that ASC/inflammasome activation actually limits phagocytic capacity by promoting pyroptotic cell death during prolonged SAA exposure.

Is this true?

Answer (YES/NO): NO